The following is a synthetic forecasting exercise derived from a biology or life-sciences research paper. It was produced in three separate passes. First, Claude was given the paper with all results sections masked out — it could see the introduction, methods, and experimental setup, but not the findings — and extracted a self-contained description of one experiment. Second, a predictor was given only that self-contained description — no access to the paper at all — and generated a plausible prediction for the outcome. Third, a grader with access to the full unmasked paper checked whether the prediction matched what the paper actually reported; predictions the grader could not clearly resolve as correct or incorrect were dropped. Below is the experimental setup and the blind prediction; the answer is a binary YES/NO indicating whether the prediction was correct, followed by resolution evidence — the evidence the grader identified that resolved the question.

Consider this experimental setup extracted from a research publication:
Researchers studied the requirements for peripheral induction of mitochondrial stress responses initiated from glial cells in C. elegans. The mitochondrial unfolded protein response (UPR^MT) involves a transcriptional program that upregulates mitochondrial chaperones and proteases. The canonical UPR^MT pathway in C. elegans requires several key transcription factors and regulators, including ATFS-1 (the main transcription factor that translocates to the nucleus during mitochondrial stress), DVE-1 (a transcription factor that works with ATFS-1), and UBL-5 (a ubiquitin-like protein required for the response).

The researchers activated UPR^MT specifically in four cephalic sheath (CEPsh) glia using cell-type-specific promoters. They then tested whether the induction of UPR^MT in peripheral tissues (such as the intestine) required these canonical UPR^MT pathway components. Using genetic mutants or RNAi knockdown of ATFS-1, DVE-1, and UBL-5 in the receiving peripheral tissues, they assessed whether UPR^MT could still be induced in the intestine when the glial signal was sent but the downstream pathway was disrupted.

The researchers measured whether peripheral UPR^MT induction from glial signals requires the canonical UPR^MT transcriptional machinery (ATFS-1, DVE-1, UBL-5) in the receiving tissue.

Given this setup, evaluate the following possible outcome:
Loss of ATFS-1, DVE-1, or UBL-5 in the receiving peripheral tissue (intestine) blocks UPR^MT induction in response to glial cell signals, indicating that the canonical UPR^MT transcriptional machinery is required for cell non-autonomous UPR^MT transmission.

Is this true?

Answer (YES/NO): YES